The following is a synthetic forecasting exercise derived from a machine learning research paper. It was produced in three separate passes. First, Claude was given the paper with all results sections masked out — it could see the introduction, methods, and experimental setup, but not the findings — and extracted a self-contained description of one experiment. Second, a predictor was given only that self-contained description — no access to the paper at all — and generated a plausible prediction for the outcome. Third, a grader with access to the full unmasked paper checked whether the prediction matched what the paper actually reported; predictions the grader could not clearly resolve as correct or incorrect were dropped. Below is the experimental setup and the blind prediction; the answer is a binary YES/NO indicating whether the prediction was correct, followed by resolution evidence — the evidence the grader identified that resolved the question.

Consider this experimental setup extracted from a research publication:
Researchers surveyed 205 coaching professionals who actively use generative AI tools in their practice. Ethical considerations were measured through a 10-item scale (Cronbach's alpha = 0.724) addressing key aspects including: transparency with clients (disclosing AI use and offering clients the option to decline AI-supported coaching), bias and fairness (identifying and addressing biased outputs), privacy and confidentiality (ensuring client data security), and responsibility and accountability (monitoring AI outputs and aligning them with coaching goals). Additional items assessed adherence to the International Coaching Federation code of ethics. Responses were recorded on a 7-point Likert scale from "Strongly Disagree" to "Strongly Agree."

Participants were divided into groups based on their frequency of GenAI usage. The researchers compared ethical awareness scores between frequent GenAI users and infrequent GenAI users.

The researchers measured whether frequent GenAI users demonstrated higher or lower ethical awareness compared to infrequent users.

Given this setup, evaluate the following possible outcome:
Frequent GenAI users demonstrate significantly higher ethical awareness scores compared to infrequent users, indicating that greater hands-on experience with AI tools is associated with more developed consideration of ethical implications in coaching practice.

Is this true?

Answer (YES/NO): YES